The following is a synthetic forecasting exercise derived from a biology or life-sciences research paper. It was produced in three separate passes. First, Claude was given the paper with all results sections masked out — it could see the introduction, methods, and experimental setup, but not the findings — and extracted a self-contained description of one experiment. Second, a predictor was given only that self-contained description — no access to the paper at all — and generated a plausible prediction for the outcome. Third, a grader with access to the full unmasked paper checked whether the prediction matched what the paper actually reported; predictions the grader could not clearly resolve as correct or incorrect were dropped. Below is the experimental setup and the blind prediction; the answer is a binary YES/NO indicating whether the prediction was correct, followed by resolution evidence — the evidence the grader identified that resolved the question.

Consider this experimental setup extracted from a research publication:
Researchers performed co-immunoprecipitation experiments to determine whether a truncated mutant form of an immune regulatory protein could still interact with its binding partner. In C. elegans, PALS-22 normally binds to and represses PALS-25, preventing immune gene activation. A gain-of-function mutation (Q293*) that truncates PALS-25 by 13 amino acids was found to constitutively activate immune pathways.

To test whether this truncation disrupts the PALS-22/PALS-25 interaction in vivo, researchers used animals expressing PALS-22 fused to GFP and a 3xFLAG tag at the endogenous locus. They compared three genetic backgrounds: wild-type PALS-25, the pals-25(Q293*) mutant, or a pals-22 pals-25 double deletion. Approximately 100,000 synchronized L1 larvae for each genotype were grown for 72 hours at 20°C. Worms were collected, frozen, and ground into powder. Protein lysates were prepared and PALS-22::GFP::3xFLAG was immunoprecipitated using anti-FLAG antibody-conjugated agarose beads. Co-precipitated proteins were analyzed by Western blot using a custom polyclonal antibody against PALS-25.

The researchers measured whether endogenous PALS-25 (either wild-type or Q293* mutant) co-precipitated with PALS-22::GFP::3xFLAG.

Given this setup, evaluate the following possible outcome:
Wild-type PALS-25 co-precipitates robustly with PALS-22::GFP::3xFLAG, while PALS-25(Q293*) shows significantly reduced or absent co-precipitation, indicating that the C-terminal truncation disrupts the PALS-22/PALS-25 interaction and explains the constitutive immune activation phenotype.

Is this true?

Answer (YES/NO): YES